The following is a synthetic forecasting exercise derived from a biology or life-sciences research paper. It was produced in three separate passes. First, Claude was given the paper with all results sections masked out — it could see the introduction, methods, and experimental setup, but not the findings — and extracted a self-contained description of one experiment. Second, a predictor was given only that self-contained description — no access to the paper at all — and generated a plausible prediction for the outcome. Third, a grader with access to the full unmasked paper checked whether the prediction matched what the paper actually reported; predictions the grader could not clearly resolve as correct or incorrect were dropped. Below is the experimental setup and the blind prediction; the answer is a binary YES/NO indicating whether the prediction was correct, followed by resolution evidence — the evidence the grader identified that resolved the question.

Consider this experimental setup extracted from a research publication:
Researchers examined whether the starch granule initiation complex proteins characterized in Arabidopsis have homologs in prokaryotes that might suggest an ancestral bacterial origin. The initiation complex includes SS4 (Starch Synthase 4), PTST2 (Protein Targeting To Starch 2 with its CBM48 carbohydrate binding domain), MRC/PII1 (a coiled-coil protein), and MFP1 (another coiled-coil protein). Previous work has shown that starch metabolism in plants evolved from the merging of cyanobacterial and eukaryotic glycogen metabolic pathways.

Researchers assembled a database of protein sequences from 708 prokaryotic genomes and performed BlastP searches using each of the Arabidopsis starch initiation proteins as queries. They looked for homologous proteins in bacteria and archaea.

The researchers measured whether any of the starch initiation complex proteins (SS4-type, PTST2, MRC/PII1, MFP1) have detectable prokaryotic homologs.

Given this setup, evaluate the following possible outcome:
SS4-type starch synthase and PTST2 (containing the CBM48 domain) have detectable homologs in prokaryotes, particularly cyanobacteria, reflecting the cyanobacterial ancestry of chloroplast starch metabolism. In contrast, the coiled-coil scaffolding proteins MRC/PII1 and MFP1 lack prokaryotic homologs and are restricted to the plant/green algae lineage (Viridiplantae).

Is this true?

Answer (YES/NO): NO